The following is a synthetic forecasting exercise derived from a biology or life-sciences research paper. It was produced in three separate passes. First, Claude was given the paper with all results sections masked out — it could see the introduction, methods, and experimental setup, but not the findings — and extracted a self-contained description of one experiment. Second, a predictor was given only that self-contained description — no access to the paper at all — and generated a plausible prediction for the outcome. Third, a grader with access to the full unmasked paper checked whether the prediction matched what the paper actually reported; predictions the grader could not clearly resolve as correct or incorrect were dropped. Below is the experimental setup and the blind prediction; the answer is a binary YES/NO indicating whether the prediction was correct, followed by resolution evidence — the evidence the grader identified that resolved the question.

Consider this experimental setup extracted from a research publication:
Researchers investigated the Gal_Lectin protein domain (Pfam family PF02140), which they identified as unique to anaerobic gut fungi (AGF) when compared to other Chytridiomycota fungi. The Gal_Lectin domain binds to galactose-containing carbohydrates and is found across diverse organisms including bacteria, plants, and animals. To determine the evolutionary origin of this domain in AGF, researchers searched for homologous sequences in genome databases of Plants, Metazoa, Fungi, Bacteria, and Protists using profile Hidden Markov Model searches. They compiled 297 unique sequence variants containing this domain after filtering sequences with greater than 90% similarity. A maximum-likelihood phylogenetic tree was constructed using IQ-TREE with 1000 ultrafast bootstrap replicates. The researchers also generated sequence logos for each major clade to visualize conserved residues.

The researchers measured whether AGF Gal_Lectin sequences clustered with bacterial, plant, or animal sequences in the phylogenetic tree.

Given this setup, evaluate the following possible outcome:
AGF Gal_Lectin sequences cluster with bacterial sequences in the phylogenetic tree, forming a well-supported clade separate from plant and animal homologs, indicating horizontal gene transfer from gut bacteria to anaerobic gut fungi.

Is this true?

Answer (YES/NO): NO